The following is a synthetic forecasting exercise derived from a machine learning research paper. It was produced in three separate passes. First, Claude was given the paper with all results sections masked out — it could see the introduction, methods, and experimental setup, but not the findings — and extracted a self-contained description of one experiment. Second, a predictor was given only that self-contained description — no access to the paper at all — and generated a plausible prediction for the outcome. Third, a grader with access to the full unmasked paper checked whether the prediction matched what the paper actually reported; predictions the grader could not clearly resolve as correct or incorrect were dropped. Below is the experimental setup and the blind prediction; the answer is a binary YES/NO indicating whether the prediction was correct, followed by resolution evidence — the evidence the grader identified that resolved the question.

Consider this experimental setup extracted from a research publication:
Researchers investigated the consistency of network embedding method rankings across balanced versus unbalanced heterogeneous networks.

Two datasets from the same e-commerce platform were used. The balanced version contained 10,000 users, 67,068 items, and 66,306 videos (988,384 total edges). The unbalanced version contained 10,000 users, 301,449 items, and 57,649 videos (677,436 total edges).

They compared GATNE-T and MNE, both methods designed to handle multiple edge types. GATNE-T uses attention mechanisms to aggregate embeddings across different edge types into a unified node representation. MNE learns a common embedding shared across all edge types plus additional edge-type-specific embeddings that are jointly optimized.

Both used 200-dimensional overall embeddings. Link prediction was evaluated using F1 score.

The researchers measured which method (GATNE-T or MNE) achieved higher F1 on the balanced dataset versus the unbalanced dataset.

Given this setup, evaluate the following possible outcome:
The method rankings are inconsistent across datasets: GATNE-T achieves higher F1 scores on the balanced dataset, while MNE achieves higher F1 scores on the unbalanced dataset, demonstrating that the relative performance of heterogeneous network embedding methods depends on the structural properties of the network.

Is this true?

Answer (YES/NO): NO